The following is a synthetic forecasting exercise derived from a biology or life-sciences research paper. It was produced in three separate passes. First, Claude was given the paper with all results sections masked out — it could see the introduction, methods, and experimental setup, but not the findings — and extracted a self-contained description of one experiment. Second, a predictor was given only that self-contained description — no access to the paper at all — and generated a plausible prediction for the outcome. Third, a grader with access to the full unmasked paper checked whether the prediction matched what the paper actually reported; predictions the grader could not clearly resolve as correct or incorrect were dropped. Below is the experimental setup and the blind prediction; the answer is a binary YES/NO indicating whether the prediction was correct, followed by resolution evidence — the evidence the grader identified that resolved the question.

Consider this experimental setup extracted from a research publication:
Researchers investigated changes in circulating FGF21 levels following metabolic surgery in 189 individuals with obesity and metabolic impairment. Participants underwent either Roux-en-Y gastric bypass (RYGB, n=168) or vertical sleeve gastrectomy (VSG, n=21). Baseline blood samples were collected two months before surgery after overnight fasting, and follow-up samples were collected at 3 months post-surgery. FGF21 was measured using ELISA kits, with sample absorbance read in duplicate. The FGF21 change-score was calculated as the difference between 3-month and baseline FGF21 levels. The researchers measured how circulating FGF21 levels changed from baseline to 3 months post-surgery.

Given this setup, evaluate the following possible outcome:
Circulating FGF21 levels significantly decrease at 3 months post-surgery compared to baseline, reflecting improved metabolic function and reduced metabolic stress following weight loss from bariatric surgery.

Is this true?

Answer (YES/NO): NO